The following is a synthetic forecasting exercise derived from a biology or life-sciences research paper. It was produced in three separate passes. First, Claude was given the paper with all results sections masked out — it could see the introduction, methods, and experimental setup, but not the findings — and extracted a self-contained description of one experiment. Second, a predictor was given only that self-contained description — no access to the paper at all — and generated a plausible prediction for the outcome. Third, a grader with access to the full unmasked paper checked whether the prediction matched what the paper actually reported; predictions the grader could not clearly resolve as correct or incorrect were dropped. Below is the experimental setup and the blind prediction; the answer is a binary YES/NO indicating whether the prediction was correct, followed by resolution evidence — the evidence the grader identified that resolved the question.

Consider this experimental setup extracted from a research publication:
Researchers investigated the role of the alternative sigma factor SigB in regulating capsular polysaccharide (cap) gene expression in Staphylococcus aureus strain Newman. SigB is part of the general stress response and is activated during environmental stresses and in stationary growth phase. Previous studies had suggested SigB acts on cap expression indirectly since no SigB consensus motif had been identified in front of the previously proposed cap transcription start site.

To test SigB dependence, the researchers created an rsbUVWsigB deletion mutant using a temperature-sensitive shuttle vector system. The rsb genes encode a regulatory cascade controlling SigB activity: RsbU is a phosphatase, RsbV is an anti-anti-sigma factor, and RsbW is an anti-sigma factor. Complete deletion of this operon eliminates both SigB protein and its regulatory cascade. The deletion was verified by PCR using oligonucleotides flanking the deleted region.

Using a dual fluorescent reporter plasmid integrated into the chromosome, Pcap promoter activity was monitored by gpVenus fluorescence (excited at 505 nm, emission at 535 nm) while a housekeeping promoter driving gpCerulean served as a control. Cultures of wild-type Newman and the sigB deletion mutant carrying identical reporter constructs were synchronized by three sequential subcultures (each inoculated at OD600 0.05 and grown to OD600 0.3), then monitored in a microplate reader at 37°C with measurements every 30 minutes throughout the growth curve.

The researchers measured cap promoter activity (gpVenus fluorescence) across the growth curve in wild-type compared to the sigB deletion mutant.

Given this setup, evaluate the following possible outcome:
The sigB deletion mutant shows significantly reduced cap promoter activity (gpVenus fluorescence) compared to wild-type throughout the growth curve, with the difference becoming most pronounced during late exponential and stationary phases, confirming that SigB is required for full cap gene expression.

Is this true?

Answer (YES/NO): YES